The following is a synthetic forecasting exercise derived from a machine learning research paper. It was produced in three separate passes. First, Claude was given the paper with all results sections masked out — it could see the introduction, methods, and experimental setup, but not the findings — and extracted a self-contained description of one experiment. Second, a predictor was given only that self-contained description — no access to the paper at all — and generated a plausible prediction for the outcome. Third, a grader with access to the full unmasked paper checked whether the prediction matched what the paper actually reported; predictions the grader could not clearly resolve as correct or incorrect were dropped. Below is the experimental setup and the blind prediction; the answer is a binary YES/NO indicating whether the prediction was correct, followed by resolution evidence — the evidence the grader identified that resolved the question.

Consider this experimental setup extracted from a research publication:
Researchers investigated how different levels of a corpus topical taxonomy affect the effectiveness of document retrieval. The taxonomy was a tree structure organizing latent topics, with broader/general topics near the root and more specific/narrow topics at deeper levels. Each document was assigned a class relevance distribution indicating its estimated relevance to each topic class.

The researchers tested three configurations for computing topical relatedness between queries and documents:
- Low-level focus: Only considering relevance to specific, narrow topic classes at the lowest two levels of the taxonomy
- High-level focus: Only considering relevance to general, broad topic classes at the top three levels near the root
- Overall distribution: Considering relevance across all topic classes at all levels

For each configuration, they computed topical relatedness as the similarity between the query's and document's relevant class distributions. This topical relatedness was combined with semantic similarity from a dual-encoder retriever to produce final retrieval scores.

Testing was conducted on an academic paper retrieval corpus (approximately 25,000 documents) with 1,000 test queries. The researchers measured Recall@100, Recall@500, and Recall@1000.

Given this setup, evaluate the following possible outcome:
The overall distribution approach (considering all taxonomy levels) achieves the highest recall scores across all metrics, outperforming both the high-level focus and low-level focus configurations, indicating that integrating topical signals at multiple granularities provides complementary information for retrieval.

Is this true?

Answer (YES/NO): YES